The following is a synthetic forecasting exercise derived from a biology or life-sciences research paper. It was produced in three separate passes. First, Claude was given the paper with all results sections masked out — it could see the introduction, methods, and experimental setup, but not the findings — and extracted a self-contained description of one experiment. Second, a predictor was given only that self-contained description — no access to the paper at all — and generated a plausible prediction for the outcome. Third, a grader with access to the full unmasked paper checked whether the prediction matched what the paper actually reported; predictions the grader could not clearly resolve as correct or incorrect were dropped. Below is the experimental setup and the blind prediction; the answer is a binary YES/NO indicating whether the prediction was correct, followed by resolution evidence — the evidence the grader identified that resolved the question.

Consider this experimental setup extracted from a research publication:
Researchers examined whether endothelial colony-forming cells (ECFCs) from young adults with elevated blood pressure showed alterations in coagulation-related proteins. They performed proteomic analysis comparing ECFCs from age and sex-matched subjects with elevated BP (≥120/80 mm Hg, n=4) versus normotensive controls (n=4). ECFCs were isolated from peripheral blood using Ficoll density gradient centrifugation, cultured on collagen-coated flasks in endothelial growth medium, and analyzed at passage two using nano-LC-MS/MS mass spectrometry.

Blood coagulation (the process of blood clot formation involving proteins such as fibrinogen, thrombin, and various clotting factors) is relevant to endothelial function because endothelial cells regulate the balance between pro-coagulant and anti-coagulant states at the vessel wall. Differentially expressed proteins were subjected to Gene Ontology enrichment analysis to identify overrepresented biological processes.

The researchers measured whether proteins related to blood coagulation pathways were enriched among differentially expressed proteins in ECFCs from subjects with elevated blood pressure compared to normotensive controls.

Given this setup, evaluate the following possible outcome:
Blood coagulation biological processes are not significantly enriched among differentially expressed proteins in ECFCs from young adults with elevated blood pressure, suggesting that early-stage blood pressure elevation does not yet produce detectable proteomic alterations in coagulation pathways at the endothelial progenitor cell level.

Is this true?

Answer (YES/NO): NO